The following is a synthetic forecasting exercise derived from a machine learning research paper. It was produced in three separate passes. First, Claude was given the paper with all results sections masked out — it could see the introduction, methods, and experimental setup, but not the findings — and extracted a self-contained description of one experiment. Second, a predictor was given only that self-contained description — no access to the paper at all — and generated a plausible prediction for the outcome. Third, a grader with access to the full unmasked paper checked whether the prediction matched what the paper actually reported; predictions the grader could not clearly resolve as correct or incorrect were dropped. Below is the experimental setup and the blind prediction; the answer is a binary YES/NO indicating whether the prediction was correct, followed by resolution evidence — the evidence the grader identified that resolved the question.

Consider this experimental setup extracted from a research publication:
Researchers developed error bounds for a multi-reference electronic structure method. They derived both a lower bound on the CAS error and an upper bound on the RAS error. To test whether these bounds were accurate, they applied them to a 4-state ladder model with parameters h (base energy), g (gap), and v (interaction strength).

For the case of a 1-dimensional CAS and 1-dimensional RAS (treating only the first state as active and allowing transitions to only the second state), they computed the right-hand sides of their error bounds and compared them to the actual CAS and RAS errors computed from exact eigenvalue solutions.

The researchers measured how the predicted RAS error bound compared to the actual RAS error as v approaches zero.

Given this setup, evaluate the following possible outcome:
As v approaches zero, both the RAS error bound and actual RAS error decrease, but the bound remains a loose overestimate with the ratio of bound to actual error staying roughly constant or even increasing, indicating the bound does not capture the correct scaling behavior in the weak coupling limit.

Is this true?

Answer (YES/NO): NO